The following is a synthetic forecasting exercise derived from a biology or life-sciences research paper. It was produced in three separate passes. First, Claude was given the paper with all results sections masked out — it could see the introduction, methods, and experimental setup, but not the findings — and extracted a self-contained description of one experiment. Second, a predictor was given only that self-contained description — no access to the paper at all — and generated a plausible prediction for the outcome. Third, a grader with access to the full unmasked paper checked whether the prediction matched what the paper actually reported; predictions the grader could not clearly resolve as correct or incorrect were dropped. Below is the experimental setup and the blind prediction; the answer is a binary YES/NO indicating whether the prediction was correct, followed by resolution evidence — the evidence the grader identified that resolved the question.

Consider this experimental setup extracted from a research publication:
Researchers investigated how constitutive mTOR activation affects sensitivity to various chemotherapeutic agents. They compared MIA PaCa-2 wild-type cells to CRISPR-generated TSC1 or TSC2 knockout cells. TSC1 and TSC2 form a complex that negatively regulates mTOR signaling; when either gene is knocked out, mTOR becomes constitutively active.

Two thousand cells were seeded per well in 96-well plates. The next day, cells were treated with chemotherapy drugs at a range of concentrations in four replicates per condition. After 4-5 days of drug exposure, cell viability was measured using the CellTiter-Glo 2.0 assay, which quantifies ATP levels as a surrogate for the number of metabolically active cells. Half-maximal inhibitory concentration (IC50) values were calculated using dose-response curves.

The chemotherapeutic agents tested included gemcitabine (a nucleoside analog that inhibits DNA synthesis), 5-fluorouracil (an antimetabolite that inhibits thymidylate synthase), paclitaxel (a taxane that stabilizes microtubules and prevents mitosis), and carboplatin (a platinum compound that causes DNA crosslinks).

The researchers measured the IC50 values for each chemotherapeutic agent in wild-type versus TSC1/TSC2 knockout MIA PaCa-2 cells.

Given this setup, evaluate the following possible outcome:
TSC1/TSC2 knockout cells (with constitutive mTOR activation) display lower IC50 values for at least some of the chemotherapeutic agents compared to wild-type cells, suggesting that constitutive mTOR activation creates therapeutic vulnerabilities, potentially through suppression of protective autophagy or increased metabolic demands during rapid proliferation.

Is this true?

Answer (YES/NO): YES